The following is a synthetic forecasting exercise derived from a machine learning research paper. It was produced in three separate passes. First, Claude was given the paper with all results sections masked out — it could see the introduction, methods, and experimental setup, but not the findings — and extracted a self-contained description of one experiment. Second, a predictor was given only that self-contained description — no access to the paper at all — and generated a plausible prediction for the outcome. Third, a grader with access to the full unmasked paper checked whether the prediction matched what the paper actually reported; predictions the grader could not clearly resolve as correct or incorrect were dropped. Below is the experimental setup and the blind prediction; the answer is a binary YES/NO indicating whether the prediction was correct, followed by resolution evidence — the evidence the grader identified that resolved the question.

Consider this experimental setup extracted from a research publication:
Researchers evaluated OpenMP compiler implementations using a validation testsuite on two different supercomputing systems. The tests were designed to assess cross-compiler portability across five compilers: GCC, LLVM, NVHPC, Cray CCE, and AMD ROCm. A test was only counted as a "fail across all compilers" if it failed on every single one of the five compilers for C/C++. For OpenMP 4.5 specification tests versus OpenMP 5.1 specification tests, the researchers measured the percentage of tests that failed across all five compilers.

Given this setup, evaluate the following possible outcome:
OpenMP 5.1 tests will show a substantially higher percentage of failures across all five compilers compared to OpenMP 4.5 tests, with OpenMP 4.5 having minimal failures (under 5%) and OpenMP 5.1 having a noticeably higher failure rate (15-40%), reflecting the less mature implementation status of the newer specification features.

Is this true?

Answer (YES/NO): NO